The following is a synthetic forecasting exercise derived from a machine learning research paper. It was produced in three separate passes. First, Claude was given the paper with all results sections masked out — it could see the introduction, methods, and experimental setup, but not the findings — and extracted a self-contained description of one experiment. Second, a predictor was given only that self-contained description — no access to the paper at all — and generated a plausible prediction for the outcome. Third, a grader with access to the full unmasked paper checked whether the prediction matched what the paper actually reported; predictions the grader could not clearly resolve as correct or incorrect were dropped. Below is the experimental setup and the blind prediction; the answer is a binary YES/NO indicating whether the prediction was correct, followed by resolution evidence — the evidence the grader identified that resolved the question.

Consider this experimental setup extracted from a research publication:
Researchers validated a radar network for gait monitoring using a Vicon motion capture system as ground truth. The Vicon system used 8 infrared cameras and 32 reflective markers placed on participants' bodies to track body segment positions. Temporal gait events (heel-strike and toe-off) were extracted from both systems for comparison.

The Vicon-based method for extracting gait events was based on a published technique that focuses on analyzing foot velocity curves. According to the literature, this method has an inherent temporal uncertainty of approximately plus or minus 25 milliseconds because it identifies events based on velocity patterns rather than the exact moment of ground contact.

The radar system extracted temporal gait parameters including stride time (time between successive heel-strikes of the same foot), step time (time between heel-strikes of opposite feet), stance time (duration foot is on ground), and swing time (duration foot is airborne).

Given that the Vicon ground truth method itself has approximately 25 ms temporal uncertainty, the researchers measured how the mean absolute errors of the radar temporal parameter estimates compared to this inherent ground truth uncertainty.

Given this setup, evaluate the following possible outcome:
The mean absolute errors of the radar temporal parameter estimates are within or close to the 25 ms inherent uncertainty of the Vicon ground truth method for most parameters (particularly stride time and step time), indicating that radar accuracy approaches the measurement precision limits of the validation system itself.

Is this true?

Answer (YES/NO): NO